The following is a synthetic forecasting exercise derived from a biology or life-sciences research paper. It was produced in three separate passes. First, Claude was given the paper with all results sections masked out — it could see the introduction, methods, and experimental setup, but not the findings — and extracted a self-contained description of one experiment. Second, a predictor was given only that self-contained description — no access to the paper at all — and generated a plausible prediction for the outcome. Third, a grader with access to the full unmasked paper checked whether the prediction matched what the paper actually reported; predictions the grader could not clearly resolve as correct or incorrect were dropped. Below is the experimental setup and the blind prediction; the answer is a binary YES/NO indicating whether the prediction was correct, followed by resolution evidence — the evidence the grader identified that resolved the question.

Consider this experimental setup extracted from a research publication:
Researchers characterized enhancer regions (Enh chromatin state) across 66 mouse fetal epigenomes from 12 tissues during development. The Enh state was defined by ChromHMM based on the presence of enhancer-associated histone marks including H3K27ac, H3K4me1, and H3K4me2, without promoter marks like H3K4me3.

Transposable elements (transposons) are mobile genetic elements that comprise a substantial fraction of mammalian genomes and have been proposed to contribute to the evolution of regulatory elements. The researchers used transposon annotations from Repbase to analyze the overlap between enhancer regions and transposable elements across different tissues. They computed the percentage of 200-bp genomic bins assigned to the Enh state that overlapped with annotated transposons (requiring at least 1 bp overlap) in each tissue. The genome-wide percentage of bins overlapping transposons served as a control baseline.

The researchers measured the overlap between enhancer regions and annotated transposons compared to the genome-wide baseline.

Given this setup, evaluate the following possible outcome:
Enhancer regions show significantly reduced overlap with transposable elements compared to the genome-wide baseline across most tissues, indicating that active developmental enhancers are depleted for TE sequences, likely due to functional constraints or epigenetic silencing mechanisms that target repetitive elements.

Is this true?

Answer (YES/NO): NO